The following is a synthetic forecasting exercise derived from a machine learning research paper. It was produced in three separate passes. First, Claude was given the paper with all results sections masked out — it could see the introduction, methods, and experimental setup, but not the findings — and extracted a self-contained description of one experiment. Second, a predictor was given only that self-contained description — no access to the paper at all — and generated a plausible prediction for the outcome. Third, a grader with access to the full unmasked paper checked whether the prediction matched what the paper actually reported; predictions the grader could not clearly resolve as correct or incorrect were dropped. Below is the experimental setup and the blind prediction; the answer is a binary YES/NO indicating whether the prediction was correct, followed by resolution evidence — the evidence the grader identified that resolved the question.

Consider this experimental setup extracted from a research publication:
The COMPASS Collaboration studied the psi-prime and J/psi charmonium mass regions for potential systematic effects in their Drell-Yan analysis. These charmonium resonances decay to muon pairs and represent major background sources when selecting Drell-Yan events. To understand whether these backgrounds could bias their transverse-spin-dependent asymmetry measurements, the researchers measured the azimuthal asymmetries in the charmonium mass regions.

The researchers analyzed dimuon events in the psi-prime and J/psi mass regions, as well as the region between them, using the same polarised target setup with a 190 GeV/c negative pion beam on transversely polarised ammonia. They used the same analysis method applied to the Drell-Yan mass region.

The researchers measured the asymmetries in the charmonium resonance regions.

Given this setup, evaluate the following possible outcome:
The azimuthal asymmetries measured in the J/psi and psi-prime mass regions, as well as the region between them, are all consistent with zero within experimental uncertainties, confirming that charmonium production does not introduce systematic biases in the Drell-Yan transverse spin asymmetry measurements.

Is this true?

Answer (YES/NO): YES